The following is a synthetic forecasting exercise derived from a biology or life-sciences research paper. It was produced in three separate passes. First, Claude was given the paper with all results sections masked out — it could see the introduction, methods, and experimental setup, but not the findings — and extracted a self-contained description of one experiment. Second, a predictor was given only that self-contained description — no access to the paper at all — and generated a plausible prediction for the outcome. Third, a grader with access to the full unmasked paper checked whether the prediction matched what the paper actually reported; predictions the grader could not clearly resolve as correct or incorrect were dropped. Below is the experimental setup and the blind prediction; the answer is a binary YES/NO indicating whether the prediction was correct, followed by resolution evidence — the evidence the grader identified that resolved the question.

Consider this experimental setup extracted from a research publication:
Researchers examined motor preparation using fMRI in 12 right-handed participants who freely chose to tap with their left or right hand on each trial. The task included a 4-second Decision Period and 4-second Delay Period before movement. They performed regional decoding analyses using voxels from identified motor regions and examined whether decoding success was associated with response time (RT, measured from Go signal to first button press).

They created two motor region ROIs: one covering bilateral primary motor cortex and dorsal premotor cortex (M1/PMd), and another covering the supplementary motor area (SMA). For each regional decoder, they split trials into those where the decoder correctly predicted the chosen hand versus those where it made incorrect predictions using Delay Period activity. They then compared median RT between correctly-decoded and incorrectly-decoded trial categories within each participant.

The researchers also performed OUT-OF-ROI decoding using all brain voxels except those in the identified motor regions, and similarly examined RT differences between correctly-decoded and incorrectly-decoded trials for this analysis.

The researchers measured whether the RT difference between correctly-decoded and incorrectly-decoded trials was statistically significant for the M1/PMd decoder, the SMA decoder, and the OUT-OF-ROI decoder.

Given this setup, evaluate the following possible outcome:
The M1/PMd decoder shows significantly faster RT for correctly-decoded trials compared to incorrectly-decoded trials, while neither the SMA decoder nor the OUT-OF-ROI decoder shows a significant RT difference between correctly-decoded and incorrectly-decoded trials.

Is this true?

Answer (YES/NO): YES